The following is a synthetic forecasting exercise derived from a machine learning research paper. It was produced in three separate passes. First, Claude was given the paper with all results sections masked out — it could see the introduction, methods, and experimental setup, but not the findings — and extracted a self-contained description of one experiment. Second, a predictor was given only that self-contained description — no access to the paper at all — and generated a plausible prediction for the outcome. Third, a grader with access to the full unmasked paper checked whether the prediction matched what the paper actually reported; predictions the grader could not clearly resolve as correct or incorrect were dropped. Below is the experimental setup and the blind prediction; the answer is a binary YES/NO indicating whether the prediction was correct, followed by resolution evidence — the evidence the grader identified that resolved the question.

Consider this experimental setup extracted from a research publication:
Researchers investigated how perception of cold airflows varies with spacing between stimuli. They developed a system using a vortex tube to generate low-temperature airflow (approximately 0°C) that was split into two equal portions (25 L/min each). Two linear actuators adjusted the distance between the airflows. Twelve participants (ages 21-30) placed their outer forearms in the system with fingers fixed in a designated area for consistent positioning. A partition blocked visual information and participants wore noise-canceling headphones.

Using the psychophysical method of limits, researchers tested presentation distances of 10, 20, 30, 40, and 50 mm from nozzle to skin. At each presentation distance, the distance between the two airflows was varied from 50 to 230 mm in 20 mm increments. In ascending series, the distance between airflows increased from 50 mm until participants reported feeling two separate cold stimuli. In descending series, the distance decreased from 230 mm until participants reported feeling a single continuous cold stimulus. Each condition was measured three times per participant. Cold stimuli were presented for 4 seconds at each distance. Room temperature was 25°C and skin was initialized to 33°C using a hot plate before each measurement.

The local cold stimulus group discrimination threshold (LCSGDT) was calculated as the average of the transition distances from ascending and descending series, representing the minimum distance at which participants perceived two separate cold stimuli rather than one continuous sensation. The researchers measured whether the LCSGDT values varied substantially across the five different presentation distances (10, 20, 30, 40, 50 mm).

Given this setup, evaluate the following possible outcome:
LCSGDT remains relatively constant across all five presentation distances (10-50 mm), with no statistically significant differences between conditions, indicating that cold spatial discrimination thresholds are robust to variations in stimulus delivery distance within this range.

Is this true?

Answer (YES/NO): YES